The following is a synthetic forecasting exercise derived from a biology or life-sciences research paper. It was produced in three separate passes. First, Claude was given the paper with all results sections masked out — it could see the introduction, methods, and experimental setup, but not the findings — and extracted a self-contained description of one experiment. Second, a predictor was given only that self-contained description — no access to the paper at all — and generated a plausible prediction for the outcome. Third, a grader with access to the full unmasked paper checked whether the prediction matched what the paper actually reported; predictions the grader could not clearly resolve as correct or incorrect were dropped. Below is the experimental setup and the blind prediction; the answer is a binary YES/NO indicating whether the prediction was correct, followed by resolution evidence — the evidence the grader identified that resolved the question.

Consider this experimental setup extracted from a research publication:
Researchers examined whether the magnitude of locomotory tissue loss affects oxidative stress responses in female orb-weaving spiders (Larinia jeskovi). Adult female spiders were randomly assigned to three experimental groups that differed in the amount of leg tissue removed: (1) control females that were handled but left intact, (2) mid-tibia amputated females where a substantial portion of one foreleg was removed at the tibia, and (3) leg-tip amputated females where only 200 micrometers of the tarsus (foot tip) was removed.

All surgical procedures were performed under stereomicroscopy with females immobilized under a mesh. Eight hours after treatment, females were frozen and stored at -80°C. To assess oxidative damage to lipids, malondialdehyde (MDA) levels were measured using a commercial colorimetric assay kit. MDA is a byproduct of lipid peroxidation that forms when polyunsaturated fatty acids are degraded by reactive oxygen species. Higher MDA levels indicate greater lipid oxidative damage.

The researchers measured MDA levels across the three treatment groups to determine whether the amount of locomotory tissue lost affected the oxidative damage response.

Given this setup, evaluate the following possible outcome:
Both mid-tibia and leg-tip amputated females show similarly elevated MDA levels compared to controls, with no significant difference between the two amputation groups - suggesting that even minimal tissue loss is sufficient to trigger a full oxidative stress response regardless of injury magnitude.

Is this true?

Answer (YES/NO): NO